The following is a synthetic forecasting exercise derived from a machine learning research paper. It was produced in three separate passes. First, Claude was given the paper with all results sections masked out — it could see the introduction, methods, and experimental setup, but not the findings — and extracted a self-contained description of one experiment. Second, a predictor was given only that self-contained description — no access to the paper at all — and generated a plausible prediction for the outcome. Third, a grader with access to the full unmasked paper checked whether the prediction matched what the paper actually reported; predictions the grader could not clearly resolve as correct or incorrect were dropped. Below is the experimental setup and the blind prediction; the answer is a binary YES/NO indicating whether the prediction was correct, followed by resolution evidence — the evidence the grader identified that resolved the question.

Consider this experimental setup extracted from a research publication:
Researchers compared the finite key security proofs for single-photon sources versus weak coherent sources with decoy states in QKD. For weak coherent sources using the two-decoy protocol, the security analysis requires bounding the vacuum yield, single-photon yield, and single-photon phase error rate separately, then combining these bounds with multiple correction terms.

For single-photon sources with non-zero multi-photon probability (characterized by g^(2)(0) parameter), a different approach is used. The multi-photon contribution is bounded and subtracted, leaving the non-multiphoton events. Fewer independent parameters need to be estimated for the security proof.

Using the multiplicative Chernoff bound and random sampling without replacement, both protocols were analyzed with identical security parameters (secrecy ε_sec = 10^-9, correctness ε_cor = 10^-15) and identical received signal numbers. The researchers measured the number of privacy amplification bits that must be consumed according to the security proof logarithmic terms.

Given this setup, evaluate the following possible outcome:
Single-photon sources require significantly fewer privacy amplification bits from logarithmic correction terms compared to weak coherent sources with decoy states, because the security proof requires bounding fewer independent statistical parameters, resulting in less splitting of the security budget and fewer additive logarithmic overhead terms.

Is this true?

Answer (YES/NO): YES